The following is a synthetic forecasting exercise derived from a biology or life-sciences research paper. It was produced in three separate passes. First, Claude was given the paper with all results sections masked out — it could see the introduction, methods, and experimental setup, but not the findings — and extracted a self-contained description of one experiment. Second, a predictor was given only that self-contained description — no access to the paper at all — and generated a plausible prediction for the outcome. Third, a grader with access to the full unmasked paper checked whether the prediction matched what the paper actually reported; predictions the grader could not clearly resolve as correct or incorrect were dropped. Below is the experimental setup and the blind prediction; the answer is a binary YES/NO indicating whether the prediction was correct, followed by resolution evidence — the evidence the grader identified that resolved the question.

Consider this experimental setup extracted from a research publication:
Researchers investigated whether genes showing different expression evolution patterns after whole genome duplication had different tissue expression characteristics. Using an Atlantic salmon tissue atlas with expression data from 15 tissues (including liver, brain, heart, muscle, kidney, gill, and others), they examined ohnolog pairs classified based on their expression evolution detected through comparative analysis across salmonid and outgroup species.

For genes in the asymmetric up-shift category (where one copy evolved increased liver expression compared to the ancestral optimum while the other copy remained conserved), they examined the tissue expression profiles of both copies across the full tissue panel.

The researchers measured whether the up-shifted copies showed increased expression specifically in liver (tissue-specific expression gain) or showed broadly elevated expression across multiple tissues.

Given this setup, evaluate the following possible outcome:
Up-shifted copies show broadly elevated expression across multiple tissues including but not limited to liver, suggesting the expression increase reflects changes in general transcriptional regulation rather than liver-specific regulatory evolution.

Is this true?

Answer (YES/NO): YES